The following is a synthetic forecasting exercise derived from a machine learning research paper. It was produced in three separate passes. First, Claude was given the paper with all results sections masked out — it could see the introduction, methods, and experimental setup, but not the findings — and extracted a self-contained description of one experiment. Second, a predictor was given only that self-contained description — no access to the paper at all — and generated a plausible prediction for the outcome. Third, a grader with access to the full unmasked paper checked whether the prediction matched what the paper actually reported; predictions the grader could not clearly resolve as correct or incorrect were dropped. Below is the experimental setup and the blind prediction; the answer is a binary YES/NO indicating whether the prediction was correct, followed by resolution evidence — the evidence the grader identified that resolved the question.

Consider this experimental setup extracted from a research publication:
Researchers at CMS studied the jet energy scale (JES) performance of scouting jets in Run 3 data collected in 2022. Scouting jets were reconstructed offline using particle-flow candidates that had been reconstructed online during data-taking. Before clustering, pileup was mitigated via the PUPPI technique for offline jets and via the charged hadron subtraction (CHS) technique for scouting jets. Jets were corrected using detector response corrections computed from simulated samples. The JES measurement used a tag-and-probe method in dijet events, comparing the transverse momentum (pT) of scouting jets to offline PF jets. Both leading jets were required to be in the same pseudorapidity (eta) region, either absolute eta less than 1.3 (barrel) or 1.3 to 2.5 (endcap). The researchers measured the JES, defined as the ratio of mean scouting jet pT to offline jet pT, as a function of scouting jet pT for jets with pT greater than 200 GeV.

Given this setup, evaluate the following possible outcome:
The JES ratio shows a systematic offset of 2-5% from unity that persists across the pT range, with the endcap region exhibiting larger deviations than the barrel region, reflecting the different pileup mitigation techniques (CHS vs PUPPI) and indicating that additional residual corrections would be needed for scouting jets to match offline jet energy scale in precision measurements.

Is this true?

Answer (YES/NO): NO